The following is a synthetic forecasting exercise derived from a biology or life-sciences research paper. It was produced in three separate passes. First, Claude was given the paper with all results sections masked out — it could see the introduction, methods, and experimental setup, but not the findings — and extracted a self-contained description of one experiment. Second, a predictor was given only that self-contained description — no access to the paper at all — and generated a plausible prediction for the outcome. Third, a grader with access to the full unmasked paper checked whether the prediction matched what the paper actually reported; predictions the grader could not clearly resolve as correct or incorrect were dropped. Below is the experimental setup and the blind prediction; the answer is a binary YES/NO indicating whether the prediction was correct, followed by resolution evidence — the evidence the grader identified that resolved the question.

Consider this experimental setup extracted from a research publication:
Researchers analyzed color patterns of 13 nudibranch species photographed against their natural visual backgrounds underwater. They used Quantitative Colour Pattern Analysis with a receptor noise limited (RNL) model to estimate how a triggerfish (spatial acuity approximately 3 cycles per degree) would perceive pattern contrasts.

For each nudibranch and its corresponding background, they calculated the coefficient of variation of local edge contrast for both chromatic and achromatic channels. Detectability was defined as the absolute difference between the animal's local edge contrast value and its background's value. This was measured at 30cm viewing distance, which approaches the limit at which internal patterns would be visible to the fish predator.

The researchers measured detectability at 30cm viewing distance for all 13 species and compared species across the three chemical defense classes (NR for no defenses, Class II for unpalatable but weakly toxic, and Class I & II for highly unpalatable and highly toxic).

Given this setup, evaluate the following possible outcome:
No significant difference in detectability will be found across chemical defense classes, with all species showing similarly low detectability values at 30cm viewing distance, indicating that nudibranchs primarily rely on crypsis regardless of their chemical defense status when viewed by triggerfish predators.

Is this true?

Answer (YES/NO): YES